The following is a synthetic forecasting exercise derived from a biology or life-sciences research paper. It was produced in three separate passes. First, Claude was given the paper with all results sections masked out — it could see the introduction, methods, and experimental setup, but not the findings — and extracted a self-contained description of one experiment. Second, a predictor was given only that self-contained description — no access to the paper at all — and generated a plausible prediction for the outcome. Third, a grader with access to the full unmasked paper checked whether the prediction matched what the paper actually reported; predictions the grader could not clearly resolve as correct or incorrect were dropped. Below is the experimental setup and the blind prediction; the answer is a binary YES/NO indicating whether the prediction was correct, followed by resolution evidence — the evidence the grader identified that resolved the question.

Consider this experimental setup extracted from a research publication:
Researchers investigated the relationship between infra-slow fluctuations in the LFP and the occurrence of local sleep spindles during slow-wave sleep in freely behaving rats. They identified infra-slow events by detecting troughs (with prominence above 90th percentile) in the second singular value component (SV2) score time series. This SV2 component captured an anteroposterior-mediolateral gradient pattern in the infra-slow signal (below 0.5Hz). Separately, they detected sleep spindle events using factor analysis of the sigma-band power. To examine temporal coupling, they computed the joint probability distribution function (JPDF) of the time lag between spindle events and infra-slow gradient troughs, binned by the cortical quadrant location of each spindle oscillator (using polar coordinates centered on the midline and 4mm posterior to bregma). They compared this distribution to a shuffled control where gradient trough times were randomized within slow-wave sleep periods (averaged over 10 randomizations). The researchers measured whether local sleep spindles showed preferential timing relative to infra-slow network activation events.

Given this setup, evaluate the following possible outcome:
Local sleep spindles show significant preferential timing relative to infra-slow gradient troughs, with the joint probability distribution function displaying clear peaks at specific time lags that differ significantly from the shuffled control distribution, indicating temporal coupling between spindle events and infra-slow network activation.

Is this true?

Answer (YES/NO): YES